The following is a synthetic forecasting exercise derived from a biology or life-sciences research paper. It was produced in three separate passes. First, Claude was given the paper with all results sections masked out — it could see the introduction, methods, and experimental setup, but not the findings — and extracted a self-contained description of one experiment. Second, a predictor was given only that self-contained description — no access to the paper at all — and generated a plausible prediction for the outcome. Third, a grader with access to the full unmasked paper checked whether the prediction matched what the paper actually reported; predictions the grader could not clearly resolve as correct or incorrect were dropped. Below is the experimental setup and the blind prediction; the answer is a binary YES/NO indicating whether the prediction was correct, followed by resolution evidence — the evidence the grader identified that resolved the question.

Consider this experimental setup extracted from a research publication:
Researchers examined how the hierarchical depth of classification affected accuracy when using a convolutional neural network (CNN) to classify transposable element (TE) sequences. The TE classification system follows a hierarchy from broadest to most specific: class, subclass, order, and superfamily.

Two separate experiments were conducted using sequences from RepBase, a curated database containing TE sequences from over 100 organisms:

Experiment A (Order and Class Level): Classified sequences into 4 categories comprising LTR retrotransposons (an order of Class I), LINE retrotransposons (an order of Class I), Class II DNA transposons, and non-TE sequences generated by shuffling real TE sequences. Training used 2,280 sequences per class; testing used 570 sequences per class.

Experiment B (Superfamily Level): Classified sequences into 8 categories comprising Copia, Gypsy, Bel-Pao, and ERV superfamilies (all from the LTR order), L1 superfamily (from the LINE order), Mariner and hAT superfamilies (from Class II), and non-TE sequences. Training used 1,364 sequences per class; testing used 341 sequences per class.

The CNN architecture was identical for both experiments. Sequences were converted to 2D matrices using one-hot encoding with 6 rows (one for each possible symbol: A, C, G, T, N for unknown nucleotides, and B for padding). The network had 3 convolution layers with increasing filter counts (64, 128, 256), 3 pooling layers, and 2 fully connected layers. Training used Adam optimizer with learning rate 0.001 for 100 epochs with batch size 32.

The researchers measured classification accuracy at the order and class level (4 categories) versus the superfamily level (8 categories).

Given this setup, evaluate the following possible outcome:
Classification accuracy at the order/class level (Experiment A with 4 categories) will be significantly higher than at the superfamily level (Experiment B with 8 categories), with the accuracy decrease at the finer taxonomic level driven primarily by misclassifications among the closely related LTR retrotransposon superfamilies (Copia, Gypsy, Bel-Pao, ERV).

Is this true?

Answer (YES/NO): NO